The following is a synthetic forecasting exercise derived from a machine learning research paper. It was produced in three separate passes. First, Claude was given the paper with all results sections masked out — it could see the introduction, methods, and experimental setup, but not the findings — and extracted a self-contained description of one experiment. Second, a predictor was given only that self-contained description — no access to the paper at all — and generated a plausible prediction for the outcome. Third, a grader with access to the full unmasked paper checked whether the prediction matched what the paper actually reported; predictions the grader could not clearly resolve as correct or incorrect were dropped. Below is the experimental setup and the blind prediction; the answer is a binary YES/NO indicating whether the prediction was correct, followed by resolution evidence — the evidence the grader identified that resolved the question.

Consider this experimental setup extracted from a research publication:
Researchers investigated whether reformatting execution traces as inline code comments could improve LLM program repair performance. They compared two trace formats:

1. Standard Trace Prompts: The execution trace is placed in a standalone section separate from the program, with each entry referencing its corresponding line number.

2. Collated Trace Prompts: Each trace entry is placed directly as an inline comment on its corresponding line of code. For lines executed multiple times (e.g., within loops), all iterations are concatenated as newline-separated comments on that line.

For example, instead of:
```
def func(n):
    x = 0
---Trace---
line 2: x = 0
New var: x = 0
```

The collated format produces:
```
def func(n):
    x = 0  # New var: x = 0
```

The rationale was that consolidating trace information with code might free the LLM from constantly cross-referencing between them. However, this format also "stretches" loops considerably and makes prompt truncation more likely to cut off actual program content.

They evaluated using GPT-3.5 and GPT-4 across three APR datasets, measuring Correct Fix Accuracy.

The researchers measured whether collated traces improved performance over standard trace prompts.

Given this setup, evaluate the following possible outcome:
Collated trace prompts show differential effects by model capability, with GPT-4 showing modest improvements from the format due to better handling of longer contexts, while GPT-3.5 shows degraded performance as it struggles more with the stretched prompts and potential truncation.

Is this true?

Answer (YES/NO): NO